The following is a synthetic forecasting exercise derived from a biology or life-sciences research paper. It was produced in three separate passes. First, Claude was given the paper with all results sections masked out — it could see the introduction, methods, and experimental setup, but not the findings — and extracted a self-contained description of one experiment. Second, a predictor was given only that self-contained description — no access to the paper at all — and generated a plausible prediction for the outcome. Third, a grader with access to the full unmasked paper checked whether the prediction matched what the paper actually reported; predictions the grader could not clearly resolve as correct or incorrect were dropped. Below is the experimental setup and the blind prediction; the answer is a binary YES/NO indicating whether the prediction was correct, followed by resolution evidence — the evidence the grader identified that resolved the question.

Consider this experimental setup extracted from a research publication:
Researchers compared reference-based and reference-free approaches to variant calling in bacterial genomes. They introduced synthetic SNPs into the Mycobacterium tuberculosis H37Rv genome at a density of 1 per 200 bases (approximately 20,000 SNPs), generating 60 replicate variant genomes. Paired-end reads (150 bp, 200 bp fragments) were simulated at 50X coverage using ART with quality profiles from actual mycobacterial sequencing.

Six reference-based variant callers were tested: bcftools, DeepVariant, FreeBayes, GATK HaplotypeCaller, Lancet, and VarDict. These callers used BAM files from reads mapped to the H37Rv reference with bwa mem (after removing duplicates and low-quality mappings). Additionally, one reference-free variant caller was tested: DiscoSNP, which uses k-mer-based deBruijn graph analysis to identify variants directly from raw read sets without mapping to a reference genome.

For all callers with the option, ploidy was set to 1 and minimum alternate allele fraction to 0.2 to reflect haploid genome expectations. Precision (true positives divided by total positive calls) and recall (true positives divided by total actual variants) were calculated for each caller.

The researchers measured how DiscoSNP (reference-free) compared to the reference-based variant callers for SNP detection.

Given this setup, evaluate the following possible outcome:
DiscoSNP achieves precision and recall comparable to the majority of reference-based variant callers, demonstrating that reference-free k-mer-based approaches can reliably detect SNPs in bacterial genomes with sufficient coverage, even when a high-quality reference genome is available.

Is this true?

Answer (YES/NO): YES